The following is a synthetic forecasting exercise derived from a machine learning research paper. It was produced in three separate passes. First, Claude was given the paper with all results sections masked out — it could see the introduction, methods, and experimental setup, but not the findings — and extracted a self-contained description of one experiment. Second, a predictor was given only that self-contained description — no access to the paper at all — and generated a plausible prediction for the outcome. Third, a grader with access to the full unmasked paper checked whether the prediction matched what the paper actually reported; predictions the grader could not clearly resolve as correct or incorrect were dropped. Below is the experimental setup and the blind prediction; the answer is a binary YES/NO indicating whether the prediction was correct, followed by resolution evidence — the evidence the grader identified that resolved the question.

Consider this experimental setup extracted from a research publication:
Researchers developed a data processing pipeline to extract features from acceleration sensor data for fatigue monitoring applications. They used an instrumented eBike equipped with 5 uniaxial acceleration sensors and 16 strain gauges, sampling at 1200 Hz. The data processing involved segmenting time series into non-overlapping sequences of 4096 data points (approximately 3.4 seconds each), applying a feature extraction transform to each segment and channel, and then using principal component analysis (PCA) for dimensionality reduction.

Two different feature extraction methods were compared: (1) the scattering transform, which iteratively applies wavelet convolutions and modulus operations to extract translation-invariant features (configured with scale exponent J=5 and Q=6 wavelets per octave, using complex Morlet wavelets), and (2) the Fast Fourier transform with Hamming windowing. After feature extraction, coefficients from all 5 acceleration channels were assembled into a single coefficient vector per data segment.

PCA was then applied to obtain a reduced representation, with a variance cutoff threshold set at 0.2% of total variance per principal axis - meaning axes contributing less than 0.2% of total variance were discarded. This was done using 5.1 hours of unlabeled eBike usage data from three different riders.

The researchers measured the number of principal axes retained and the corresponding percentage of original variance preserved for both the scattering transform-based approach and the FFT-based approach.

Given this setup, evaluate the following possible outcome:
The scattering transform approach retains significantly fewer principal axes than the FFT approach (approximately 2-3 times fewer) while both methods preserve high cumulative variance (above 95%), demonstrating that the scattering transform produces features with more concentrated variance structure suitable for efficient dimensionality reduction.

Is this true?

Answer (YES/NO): NO